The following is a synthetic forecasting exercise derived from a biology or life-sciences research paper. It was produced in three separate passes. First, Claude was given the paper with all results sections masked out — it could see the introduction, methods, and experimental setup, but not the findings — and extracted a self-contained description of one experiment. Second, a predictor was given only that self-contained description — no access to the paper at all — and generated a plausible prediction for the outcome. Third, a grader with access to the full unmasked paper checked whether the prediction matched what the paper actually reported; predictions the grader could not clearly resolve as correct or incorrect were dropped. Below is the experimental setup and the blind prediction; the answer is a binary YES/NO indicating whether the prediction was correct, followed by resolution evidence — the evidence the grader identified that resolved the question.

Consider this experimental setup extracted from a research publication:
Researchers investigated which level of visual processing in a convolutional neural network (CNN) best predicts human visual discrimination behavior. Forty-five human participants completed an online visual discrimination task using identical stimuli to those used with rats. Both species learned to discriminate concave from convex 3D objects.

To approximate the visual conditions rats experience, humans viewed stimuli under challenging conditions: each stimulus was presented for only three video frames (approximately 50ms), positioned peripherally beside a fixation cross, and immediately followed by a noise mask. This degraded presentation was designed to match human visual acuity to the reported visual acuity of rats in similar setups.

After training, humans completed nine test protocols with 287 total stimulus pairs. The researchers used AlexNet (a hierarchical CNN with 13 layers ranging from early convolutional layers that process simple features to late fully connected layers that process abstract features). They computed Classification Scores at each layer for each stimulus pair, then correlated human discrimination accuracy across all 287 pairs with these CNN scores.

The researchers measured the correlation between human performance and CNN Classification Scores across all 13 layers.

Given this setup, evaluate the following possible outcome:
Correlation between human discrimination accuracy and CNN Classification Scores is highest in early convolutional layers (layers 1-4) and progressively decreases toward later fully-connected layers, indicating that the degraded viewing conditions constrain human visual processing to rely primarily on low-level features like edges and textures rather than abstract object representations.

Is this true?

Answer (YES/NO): NO